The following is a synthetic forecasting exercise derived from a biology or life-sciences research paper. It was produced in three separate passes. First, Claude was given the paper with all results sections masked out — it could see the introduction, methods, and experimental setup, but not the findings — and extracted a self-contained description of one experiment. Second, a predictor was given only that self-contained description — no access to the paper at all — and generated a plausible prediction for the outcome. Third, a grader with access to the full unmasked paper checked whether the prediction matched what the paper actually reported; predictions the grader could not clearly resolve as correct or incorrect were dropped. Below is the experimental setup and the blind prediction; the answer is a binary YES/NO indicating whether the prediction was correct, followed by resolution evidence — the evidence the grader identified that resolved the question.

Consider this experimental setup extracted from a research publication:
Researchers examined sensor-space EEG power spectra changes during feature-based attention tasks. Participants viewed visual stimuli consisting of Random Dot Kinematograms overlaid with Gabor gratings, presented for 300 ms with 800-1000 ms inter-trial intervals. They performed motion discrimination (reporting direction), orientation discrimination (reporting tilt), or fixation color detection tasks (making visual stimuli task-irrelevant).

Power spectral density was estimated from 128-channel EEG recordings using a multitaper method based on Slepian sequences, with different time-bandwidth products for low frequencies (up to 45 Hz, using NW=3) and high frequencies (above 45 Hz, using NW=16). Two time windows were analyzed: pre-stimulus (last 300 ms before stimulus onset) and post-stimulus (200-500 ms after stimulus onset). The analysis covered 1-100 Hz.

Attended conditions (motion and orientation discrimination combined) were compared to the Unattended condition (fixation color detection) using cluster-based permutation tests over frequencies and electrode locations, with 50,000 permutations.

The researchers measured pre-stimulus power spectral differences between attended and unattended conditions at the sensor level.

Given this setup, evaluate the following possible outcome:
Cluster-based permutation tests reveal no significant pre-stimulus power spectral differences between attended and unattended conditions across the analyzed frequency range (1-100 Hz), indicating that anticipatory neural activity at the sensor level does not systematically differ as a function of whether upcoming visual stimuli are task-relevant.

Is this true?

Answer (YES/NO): NO